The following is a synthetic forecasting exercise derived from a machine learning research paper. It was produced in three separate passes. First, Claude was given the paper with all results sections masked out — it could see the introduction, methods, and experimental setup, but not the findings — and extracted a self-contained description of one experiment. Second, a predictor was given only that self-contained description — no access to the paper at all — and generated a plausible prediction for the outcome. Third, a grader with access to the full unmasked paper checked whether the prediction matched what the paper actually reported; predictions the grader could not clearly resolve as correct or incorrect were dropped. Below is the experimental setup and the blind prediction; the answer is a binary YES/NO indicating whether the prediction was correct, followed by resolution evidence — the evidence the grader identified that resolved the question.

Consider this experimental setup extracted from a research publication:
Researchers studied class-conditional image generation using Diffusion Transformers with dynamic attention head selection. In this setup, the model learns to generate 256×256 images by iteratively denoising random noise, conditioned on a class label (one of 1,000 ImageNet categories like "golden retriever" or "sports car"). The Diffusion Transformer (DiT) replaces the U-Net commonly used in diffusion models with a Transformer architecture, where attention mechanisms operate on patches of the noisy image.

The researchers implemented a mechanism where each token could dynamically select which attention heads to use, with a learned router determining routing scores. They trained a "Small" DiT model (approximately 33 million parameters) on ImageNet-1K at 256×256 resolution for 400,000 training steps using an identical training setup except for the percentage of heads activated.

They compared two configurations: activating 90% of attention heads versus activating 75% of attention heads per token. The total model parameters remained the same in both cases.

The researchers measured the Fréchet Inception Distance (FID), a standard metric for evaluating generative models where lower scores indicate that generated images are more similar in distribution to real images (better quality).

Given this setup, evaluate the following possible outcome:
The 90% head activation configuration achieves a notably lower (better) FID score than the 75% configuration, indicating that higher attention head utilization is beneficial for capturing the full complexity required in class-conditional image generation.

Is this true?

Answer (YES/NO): YES